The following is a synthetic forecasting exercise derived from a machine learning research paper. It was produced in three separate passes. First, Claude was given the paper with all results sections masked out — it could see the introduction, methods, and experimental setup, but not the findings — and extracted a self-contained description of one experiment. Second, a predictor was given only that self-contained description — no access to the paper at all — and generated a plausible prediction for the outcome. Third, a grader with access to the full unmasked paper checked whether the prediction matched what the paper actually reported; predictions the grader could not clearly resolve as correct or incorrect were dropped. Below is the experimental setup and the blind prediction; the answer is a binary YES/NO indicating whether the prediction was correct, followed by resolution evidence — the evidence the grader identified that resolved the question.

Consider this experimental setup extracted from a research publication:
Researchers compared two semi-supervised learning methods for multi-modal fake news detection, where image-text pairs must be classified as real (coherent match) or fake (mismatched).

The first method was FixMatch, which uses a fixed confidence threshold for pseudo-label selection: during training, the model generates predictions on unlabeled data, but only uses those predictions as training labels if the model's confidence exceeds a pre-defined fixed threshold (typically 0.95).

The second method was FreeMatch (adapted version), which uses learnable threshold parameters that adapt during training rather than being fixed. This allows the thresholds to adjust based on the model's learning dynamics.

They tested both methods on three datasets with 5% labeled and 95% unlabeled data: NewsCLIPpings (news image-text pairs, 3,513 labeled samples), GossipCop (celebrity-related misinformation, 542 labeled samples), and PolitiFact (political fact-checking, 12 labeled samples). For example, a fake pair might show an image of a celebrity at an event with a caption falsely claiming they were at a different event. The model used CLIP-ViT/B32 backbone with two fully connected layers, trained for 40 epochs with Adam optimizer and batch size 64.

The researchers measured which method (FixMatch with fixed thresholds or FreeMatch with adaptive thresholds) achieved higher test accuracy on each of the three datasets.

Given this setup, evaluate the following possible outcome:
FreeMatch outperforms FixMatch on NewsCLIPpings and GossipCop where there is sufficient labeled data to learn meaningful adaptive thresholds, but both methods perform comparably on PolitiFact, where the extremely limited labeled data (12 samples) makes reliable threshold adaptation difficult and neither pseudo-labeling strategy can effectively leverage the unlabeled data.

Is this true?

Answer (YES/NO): NO